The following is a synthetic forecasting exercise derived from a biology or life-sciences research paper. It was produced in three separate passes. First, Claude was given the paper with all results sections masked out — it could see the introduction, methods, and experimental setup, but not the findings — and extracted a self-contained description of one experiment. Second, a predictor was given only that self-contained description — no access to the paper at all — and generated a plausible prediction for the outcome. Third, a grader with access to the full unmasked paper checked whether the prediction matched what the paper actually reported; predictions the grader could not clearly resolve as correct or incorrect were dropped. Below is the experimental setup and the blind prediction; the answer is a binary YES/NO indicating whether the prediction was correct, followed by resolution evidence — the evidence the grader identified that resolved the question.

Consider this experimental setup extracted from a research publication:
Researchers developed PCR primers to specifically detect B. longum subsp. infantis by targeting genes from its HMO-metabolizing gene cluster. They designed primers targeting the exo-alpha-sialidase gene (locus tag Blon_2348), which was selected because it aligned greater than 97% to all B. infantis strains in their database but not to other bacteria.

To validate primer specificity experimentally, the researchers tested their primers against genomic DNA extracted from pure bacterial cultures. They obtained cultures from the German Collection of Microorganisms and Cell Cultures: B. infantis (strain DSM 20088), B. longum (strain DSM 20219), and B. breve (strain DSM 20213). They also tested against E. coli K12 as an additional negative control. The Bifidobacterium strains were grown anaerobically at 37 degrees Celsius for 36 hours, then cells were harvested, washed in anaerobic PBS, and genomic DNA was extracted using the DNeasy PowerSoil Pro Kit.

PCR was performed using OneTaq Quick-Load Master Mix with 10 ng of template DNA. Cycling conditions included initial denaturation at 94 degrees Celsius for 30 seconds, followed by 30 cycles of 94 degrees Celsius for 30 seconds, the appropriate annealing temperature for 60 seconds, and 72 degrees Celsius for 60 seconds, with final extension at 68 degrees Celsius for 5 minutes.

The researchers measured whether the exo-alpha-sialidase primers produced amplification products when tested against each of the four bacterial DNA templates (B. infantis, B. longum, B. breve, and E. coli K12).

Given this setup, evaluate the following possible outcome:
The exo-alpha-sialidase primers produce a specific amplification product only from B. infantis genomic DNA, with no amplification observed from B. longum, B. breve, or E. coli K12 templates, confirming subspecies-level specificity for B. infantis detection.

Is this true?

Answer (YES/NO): YES